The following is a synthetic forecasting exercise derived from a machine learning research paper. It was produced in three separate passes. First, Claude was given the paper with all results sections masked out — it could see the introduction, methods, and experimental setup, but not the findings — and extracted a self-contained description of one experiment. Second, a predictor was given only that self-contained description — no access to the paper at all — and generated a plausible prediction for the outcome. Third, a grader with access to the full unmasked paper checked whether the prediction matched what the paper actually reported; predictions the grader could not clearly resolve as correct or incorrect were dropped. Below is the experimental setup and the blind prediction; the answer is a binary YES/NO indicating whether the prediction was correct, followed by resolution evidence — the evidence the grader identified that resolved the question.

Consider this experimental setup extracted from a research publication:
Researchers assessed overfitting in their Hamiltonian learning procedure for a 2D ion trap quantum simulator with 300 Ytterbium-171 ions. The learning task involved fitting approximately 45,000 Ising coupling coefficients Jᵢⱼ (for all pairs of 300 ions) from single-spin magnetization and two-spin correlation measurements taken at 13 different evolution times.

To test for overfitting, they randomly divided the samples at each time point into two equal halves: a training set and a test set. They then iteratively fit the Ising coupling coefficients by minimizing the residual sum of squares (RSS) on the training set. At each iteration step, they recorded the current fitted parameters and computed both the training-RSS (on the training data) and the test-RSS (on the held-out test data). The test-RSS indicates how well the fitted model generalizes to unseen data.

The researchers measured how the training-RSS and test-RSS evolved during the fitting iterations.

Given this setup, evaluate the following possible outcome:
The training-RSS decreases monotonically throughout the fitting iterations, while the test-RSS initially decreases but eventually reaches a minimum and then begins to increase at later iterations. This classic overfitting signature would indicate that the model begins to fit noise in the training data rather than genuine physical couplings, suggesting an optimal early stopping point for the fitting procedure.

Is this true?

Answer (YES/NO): NO